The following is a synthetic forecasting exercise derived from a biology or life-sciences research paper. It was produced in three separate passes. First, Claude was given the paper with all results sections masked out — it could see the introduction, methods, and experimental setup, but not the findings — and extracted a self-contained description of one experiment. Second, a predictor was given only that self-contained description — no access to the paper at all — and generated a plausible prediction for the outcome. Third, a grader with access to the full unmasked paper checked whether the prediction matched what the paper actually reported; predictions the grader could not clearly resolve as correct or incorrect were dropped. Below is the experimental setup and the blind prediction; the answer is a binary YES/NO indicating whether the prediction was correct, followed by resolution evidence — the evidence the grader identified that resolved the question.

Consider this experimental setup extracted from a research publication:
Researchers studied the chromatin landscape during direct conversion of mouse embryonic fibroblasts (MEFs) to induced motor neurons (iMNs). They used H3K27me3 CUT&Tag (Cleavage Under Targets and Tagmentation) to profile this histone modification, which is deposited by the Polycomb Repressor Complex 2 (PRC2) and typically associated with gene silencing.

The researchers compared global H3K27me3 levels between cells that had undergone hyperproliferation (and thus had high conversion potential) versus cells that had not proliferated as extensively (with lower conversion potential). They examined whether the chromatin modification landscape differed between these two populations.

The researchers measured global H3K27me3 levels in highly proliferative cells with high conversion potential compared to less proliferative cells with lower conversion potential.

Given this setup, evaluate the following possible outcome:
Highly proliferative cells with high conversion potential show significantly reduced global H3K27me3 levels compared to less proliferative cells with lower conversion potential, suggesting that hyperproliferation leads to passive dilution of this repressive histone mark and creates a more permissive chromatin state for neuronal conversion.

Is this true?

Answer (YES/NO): NO